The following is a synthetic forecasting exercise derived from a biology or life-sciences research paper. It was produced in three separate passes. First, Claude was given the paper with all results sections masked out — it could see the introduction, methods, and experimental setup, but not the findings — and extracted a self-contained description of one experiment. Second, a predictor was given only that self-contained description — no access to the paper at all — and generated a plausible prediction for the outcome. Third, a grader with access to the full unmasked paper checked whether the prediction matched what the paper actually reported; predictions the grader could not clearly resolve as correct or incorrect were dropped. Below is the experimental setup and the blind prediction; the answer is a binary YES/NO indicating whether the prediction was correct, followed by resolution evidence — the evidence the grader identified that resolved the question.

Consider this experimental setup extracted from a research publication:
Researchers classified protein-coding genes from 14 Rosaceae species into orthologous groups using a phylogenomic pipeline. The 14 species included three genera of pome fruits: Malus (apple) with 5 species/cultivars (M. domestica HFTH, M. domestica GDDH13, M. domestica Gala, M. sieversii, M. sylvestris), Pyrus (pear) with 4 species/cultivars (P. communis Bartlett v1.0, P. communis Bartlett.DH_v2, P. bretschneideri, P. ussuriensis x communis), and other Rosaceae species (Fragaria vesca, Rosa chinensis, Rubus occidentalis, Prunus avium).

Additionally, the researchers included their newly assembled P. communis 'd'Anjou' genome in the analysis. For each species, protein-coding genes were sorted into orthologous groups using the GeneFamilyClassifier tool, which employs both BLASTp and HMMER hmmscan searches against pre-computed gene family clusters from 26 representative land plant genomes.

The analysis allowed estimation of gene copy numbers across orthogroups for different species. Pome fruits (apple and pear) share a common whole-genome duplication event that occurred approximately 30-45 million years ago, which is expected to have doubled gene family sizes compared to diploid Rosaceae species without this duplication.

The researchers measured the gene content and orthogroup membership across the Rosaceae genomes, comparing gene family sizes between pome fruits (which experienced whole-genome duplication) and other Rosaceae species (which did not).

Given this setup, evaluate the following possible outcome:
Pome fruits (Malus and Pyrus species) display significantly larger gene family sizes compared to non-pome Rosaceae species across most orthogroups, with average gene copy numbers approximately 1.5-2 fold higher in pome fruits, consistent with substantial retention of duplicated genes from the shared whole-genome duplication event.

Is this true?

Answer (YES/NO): YES